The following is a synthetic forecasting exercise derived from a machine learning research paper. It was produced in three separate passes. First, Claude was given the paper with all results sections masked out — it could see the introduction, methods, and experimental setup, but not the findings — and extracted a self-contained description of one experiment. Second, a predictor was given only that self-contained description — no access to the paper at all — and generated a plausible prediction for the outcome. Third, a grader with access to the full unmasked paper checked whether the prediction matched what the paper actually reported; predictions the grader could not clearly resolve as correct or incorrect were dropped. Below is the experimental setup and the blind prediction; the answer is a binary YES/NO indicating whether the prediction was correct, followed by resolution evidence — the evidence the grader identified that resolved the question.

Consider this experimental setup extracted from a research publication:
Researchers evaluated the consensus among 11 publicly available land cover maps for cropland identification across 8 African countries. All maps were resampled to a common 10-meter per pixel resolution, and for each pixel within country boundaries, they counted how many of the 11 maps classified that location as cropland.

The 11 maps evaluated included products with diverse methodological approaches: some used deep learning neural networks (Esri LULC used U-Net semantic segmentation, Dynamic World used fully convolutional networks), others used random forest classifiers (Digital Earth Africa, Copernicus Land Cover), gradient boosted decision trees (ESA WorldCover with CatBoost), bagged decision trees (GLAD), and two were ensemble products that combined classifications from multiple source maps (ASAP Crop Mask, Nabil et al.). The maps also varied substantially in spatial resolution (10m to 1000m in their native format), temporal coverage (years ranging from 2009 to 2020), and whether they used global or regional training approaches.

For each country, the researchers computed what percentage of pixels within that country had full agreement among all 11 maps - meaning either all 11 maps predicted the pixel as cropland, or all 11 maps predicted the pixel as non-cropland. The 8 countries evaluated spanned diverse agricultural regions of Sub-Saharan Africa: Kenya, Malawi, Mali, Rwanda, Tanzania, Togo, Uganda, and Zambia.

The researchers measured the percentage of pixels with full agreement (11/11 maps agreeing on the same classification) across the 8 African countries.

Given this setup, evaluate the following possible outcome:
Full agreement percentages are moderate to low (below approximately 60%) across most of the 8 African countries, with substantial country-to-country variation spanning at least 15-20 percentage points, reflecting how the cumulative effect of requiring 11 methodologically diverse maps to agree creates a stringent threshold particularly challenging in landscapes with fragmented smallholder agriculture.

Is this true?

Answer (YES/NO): YES